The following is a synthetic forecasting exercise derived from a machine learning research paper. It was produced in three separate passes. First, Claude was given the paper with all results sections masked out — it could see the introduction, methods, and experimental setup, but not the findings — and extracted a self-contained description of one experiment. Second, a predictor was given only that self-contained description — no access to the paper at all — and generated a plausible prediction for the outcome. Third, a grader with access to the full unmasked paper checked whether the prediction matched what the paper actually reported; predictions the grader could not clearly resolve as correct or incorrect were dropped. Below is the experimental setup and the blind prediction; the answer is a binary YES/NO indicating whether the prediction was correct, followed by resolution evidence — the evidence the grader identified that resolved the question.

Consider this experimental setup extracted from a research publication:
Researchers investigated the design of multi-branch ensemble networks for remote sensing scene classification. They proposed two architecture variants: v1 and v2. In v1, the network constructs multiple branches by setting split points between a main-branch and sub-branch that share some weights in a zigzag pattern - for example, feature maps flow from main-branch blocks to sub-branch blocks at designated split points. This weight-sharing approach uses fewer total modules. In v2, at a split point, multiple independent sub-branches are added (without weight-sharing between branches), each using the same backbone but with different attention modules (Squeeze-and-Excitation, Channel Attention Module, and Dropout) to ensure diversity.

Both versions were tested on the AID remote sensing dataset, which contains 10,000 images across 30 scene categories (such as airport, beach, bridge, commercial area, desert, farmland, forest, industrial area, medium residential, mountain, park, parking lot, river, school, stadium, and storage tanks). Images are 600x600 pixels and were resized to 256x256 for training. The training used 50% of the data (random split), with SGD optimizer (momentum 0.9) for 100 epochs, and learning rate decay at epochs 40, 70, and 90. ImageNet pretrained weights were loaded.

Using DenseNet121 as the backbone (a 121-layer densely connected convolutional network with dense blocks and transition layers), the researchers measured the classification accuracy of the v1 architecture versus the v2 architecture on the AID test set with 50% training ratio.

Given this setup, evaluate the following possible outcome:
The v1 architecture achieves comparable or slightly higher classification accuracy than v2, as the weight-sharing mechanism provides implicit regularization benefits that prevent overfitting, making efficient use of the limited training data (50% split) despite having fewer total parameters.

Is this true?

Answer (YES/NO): YES